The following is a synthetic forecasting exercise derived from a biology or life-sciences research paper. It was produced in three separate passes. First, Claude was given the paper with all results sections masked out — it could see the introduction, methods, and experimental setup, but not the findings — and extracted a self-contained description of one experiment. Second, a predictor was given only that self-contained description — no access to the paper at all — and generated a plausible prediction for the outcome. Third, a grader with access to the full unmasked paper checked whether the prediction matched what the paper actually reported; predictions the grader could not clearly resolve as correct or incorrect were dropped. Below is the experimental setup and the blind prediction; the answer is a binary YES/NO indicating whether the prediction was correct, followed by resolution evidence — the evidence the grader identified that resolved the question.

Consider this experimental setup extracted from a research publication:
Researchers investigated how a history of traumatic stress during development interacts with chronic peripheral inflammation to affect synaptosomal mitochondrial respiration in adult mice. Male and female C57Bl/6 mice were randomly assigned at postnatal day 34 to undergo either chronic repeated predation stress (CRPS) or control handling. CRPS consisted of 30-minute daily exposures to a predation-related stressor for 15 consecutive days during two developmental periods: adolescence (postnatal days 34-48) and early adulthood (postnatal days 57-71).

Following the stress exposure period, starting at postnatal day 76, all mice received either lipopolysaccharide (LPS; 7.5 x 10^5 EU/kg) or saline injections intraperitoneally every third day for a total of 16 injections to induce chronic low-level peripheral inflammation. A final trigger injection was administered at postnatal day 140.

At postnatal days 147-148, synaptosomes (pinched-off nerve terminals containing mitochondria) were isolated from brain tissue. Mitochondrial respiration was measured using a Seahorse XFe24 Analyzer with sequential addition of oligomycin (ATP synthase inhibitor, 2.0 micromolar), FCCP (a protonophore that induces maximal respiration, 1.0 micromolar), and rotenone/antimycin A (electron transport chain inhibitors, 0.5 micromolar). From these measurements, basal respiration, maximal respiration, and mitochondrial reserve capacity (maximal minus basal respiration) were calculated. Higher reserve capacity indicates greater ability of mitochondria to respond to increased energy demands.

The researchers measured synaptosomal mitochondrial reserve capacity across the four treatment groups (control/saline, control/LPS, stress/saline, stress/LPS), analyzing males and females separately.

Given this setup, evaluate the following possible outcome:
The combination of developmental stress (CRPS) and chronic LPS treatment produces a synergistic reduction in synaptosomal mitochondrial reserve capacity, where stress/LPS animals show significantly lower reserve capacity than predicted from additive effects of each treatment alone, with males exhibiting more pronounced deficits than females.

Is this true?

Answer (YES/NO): NO